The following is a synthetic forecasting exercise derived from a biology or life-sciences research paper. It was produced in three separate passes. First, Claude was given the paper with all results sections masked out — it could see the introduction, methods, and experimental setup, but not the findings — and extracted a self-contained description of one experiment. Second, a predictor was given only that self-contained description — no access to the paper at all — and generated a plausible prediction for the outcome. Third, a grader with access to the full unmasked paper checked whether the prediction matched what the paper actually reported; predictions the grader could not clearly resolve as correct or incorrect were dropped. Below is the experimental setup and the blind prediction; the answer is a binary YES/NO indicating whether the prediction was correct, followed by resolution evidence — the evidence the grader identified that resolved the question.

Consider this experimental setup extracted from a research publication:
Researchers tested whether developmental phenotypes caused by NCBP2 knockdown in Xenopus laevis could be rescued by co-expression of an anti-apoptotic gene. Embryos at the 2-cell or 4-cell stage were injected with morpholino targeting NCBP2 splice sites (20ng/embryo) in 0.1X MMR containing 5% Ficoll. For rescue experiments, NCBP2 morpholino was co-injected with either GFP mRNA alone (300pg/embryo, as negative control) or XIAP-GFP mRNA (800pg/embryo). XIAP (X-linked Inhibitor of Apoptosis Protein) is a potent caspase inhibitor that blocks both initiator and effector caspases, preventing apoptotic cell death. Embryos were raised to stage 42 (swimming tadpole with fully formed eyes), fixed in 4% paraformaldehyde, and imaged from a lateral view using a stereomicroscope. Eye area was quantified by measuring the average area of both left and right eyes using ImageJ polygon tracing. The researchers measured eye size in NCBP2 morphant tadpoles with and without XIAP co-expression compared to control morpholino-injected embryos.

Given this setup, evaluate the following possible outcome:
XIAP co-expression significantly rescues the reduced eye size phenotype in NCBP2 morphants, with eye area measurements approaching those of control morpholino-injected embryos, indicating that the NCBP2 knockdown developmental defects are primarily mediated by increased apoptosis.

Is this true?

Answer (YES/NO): YES